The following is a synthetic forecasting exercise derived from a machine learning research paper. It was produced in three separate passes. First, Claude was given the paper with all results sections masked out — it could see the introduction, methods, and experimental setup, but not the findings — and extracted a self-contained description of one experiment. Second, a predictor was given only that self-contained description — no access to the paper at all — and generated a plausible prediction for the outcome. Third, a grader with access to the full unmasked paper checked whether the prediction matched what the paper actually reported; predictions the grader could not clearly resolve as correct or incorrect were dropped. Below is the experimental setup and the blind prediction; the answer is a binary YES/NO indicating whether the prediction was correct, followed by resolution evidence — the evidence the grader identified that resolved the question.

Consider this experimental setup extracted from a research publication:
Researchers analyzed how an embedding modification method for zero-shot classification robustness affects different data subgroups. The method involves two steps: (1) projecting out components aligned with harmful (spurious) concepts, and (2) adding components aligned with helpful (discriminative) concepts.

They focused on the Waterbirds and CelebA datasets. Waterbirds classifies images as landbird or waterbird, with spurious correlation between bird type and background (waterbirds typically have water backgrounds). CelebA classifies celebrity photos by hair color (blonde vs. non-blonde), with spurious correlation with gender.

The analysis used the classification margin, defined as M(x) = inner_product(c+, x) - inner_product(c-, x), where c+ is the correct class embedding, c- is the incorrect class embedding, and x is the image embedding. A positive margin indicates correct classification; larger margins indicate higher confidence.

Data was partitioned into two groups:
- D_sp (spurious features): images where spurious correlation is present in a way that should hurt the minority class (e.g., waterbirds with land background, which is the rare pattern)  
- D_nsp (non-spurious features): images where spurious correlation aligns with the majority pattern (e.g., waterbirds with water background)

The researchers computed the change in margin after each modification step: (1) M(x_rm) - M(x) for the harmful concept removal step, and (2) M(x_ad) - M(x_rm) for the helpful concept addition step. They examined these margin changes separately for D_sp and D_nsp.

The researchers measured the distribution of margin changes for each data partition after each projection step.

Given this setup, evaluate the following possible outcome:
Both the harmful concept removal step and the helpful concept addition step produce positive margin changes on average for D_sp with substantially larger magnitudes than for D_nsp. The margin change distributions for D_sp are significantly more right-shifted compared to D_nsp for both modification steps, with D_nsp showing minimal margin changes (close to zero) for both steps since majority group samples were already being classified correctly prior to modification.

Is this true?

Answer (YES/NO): NO